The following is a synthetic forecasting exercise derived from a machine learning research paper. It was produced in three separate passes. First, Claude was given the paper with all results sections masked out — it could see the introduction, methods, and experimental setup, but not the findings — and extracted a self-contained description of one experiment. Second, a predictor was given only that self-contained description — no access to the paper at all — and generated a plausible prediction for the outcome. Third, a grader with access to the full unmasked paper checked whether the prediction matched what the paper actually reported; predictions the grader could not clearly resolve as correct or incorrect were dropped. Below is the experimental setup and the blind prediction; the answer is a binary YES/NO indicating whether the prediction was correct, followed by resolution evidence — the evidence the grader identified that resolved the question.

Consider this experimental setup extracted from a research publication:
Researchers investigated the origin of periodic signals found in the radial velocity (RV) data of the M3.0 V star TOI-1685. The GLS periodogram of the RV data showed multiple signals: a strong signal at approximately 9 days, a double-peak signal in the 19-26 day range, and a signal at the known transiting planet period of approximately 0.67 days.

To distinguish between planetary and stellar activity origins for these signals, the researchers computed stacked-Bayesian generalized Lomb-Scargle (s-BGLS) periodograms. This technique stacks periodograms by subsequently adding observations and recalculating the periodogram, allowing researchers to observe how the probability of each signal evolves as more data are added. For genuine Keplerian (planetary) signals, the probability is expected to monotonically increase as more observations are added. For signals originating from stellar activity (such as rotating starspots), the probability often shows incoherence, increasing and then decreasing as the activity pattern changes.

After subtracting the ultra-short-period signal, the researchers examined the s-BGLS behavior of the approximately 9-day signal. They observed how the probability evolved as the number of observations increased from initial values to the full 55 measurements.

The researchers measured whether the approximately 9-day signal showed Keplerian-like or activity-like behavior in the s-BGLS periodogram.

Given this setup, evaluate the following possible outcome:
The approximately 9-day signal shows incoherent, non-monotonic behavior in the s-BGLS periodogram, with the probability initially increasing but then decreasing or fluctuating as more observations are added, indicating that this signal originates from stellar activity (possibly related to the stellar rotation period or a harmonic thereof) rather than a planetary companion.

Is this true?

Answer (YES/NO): NO